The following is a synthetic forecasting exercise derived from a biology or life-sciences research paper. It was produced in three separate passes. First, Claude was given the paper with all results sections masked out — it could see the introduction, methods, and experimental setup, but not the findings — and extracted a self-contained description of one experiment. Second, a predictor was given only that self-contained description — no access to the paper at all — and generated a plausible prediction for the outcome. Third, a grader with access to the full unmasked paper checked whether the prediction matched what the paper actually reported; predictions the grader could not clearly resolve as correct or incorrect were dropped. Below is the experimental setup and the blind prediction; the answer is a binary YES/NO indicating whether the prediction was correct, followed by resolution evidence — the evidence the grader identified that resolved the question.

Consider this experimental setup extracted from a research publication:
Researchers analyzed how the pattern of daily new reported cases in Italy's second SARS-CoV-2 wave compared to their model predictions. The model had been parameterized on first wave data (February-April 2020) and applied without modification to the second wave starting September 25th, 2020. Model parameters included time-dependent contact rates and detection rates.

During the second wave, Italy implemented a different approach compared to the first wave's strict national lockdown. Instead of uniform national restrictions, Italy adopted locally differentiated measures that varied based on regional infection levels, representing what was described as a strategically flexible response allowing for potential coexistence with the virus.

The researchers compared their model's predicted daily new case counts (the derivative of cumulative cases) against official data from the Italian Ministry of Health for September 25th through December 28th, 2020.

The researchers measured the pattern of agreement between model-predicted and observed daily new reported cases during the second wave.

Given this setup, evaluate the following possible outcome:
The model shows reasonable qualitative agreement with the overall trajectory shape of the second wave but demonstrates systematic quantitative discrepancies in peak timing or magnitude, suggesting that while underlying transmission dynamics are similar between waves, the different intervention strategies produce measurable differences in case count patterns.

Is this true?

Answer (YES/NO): NO